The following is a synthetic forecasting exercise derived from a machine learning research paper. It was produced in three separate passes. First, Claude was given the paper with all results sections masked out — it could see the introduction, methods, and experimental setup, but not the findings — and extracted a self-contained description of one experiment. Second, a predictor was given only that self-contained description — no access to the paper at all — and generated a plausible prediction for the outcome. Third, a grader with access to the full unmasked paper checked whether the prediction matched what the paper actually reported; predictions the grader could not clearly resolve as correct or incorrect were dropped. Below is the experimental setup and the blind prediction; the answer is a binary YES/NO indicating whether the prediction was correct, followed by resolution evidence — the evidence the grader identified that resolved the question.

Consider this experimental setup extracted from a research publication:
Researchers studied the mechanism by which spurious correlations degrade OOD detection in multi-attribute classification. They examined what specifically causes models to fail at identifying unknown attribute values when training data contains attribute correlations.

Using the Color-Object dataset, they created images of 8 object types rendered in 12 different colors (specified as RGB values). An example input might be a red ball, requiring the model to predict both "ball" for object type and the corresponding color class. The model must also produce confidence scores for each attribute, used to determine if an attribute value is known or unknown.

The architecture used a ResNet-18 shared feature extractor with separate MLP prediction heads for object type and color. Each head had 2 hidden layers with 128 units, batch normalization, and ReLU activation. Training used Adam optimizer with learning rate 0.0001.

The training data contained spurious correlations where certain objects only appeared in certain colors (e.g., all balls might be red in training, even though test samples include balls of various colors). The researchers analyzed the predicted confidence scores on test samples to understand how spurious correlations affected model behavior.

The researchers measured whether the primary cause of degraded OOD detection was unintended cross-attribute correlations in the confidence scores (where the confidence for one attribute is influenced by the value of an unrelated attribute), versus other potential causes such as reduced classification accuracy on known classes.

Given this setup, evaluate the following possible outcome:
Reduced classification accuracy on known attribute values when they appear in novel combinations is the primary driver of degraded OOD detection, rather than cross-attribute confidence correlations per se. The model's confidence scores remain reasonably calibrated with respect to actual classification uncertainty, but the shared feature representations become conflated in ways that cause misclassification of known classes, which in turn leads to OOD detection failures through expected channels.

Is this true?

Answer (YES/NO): NO